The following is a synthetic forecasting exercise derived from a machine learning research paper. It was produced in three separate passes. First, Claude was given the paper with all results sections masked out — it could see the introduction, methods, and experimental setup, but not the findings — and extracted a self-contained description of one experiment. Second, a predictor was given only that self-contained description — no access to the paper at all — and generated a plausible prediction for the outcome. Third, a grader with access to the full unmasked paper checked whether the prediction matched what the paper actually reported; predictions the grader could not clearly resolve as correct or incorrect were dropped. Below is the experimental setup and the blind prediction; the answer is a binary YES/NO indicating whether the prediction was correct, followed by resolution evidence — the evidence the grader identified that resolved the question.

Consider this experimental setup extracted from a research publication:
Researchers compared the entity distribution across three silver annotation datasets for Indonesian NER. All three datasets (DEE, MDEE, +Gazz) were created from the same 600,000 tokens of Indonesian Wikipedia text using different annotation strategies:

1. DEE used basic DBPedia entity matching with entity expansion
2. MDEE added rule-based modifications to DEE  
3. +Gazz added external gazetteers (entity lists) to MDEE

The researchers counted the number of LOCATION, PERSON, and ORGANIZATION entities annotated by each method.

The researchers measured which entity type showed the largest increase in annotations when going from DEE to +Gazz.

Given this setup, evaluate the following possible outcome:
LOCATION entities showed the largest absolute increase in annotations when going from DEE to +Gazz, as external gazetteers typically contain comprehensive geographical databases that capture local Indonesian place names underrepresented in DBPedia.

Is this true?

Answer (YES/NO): YES